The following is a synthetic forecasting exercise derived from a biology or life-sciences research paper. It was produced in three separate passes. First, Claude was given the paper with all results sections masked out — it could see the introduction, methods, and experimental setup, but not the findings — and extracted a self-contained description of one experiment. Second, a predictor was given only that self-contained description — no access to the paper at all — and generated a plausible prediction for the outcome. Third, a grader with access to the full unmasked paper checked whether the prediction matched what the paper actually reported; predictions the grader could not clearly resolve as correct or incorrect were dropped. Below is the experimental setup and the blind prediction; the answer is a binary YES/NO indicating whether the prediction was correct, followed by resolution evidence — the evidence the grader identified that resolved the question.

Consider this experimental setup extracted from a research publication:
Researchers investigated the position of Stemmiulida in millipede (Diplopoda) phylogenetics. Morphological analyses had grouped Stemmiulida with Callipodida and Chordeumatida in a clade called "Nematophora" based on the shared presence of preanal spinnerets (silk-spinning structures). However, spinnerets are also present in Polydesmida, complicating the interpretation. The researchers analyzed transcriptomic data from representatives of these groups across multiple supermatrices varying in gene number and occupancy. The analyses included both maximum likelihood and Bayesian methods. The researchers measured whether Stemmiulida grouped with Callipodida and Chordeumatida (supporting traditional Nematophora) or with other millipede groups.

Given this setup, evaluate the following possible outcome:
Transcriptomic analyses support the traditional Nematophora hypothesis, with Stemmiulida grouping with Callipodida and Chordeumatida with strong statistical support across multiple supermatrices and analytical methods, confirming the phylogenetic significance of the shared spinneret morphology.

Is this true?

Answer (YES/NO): NO